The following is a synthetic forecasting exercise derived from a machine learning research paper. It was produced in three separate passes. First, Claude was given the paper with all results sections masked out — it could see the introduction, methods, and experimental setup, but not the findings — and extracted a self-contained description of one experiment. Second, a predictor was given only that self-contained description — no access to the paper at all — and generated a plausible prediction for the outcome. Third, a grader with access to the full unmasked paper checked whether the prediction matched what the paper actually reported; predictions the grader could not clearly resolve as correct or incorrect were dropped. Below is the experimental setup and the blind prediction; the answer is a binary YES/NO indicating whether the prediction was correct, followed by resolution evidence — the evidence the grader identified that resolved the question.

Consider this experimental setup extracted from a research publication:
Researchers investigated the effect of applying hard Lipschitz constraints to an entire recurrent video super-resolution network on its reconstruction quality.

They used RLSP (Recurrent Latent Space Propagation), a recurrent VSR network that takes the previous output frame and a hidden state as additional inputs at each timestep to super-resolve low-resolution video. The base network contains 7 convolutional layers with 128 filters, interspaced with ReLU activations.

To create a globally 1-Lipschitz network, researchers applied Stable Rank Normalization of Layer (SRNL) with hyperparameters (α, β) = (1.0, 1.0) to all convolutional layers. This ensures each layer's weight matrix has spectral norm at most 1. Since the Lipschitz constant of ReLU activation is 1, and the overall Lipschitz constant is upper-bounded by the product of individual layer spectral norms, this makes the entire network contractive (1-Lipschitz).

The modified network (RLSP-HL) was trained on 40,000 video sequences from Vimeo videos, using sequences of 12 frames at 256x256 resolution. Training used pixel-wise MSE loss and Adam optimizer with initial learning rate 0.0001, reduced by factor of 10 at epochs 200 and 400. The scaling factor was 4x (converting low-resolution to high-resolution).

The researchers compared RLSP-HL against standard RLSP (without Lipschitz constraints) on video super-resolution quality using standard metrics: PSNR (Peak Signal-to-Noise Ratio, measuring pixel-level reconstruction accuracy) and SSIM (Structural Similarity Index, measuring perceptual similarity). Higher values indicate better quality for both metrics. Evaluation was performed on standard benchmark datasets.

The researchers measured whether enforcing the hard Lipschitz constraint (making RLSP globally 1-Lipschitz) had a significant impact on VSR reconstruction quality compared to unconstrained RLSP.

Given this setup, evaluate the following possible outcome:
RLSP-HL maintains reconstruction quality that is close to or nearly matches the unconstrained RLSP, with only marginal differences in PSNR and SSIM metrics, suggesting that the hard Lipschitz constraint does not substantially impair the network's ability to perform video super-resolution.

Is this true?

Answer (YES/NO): NO